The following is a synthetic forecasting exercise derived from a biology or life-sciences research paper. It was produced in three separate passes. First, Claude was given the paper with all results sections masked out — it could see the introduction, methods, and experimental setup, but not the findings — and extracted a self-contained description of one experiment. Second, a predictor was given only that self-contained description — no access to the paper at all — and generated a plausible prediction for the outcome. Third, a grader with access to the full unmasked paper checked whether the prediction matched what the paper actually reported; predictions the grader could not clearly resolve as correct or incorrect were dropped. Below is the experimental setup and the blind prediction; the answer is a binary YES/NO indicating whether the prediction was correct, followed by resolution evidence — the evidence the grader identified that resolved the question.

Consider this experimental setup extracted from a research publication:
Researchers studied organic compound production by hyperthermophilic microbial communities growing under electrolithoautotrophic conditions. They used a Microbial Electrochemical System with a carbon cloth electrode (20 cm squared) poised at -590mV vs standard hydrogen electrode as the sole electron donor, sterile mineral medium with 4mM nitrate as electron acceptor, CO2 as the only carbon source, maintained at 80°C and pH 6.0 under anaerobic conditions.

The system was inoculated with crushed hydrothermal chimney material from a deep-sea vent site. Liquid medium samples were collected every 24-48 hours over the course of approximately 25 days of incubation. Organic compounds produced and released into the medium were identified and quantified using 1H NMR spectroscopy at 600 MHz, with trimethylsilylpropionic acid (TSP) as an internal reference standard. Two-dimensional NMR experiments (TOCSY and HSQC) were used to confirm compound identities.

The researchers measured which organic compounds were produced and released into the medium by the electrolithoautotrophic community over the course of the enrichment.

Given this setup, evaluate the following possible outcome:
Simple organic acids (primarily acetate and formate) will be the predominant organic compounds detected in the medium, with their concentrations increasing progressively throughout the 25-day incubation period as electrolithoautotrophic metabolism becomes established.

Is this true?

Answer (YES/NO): NO